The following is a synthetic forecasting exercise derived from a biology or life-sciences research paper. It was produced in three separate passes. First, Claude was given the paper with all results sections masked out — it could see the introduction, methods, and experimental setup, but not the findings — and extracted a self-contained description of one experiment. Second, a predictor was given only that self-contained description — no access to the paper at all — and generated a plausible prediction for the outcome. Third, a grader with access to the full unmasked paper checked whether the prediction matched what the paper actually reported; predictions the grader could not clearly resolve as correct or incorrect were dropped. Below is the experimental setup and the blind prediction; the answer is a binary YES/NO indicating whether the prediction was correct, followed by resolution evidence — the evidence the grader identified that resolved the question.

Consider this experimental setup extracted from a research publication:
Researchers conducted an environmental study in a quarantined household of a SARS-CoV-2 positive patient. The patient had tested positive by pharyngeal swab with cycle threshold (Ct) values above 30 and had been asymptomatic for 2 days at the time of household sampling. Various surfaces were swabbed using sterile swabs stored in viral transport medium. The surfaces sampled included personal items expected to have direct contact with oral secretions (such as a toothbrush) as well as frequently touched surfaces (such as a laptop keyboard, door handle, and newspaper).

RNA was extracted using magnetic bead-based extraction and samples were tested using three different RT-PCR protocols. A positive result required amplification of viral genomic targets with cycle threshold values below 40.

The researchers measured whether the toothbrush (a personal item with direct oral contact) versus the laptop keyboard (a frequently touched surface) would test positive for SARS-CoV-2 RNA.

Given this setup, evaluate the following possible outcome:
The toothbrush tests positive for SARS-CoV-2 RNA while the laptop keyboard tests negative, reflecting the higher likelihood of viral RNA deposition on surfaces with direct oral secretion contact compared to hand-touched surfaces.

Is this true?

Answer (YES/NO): NO